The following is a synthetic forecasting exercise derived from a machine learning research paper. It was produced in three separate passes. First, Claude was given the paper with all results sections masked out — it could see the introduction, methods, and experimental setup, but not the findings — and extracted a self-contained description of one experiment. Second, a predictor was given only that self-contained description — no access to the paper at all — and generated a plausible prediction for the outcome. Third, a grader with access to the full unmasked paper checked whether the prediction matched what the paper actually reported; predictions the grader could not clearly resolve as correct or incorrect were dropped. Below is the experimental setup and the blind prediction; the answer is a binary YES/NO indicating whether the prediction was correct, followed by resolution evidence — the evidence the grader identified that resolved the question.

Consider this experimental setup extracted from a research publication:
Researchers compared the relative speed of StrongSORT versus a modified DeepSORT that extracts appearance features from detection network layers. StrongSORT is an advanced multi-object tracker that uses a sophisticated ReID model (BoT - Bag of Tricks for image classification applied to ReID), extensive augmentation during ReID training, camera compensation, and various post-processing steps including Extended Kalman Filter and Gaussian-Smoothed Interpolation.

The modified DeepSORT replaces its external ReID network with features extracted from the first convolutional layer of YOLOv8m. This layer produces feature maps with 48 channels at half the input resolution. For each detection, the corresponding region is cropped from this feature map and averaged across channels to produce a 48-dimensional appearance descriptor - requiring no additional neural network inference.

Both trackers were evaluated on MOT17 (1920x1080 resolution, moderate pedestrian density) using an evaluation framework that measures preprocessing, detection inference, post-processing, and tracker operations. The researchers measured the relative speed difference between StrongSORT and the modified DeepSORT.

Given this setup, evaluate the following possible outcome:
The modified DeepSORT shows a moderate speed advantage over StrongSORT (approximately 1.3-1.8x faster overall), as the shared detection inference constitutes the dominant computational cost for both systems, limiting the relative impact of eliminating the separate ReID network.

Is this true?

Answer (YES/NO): NO